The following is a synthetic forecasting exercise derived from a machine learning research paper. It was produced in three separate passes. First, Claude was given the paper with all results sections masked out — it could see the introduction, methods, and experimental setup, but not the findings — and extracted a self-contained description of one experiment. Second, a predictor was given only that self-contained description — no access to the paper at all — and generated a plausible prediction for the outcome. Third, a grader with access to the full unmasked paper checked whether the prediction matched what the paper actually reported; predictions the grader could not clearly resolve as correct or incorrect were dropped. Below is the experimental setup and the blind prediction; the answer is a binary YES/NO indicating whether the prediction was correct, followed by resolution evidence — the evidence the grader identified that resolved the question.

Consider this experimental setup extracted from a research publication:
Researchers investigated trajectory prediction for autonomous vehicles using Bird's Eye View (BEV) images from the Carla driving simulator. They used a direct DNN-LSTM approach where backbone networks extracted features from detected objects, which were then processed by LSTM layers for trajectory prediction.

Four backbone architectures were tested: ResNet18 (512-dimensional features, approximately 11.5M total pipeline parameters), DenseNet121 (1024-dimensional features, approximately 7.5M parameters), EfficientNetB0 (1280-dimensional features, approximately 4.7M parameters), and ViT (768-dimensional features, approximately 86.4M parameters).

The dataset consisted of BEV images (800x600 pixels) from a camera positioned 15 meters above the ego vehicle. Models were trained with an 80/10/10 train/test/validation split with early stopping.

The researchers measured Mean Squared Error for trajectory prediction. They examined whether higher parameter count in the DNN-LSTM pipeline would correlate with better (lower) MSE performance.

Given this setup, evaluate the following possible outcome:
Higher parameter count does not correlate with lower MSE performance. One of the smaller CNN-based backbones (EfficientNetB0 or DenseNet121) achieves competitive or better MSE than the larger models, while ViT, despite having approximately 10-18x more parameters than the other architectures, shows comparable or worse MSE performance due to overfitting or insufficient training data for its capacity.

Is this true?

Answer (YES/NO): NO